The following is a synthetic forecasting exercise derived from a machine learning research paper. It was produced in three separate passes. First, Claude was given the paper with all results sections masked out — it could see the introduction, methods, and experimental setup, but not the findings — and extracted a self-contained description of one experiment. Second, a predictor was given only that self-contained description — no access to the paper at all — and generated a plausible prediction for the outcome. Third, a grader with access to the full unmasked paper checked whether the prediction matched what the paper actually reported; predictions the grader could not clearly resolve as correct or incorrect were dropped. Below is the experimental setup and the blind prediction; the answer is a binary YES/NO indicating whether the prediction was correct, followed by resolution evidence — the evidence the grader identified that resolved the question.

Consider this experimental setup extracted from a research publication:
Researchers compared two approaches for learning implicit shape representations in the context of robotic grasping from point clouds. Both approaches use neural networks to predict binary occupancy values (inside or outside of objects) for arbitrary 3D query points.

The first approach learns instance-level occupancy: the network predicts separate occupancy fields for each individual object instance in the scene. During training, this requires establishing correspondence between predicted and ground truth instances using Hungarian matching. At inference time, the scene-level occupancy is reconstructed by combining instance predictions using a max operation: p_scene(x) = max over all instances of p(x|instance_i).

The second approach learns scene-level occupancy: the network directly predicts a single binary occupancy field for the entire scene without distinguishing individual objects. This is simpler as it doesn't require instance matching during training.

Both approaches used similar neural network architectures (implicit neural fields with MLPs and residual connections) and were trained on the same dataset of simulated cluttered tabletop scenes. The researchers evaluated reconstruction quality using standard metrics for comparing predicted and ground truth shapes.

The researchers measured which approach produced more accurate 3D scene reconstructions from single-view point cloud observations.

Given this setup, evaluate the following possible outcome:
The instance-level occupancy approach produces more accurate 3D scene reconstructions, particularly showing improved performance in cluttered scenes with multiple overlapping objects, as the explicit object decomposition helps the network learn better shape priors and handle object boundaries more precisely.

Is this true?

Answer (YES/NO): NO